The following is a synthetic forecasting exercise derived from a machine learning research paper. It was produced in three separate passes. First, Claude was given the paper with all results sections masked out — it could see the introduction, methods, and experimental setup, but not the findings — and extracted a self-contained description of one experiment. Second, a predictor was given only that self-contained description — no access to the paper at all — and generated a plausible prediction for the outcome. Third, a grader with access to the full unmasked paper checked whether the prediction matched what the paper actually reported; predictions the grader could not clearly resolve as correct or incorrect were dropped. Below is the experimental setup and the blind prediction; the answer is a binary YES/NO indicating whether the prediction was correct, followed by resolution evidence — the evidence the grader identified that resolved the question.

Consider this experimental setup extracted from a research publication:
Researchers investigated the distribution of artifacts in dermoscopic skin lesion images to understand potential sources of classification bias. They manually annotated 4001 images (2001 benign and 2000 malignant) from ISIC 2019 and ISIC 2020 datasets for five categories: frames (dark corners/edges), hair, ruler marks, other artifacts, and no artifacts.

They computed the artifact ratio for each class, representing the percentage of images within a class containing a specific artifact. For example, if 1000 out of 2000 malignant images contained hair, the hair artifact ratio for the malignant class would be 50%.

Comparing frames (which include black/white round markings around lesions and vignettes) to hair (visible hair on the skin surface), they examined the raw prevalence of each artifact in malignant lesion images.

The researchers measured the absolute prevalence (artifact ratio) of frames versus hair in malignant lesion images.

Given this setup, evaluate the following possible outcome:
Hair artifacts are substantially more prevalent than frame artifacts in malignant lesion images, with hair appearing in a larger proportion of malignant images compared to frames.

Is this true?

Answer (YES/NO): YES